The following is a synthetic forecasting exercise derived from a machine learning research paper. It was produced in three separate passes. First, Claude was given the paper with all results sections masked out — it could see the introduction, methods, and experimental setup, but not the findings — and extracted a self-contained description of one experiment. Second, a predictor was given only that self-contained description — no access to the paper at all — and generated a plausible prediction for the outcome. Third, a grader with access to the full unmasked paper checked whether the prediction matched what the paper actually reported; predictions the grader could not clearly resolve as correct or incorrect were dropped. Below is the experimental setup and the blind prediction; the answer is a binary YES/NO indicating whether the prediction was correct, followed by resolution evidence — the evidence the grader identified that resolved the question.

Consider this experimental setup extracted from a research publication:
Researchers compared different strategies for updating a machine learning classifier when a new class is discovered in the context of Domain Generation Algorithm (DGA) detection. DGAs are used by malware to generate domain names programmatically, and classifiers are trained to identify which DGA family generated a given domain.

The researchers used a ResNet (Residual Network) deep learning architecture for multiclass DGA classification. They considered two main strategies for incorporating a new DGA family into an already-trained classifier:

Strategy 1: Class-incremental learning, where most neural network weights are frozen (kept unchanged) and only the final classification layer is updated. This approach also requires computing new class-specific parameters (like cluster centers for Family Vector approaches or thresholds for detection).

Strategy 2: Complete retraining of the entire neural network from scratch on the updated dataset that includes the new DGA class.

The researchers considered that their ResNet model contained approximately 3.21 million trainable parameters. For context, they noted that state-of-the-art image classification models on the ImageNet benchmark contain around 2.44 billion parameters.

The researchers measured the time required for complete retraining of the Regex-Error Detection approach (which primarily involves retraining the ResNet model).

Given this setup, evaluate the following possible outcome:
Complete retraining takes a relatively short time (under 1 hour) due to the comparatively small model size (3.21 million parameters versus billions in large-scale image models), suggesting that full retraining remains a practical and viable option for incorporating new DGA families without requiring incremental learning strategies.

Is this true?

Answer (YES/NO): YES